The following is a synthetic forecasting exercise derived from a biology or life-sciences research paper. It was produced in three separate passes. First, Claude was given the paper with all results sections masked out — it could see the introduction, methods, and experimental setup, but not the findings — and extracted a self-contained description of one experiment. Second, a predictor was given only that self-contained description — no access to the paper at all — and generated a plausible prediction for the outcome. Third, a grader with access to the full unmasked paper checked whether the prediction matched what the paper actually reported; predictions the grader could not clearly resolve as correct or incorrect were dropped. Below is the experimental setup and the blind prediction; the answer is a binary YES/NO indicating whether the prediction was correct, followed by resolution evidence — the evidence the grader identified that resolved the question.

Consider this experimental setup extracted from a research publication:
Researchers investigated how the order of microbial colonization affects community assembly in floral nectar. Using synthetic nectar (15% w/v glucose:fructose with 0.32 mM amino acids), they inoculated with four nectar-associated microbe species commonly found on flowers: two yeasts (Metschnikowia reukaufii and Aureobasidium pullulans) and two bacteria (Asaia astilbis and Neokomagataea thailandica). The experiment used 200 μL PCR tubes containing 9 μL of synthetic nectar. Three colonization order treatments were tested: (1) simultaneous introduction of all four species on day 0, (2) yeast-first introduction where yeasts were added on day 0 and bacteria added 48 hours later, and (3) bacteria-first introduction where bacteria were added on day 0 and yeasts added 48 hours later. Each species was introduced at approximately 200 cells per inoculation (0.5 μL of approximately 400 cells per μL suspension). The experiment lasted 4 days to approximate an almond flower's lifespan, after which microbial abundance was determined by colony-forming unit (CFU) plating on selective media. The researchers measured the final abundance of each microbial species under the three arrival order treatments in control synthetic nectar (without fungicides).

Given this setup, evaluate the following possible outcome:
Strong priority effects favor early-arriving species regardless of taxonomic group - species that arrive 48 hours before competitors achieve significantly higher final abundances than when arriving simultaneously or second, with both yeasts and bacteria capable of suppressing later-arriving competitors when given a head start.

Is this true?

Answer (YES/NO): NO